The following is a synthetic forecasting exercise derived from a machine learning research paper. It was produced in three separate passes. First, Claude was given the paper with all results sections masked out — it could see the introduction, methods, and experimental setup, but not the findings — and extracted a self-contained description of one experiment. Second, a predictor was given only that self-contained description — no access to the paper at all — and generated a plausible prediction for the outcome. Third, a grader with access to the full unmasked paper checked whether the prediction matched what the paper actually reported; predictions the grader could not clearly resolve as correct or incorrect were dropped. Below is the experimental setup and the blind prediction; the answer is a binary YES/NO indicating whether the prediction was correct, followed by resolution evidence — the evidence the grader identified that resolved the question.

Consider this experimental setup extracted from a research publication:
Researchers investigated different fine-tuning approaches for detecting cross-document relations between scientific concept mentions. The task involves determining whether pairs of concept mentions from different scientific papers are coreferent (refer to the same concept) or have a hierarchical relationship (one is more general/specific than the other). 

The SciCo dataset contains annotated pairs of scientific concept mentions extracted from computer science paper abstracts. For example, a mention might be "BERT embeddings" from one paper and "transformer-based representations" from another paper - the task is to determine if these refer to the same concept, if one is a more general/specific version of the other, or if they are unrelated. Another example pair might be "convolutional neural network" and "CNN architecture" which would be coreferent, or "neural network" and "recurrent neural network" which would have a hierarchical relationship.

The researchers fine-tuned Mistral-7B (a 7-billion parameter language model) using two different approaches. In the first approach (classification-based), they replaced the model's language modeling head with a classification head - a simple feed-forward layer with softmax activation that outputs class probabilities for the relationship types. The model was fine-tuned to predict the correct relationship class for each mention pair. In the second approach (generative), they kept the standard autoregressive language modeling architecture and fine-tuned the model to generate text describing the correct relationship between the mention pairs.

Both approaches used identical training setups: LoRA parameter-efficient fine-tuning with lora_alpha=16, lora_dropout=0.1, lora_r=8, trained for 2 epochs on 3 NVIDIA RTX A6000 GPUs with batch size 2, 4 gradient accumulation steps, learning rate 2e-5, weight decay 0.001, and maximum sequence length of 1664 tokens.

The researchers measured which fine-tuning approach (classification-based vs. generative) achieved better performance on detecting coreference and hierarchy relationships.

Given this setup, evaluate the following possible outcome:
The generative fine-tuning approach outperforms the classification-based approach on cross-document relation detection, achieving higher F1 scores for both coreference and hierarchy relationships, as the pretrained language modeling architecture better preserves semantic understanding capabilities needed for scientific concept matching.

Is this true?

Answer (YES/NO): NO